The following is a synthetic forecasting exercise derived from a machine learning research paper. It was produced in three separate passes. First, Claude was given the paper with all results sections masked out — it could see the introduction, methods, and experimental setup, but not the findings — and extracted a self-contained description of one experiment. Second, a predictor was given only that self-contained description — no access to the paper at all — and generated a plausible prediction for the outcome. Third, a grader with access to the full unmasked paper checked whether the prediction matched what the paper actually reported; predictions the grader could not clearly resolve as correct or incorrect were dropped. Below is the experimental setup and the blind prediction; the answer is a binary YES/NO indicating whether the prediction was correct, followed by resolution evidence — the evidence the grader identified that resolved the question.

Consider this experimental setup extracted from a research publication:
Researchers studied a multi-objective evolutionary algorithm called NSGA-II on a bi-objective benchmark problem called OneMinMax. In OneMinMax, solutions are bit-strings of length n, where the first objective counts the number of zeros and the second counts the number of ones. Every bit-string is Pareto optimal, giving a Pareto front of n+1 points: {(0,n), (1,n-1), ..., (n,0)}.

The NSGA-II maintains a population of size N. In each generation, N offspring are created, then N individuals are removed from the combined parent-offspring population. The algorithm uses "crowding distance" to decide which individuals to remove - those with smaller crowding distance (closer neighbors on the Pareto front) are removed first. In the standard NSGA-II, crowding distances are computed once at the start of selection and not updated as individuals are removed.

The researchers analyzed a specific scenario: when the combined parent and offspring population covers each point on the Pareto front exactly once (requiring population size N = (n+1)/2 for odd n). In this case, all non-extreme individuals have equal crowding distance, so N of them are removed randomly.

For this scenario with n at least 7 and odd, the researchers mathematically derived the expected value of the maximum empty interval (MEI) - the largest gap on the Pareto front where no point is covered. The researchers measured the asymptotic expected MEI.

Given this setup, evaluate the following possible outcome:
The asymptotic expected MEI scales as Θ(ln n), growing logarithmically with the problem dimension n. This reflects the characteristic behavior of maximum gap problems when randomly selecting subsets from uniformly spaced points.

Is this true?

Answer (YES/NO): YES